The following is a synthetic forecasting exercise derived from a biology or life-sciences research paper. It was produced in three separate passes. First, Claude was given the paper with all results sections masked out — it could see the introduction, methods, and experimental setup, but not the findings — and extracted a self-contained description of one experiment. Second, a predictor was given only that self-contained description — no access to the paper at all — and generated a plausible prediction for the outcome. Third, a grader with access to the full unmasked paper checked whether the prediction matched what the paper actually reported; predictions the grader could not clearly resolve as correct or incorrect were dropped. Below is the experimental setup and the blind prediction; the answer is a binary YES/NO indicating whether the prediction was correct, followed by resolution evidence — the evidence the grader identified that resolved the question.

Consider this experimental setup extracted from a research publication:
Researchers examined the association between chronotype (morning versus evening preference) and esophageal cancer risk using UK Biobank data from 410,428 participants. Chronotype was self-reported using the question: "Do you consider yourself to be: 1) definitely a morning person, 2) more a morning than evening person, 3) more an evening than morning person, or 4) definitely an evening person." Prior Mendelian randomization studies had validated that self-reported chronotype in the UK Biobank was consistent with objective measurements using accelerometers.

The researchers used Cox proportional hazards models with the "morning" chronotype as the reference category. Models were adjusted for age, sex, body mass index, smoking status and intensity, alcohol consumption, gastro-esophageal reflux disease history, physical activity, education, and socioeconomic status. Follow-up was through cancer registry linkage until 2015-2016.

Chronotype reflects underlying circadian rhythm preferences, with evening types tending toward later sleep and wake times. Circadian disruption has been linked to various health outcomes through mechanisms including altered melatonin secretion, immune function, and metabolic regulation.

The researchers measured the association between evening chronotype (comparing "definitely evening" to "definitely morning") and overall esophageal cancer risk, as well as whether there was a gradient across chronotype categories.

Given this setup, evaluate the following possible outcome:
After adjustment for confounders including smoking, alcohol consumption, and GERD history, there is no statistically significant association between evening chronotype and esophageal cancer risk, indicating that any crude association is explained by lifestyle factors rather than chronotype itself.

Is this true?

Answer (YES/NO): NO